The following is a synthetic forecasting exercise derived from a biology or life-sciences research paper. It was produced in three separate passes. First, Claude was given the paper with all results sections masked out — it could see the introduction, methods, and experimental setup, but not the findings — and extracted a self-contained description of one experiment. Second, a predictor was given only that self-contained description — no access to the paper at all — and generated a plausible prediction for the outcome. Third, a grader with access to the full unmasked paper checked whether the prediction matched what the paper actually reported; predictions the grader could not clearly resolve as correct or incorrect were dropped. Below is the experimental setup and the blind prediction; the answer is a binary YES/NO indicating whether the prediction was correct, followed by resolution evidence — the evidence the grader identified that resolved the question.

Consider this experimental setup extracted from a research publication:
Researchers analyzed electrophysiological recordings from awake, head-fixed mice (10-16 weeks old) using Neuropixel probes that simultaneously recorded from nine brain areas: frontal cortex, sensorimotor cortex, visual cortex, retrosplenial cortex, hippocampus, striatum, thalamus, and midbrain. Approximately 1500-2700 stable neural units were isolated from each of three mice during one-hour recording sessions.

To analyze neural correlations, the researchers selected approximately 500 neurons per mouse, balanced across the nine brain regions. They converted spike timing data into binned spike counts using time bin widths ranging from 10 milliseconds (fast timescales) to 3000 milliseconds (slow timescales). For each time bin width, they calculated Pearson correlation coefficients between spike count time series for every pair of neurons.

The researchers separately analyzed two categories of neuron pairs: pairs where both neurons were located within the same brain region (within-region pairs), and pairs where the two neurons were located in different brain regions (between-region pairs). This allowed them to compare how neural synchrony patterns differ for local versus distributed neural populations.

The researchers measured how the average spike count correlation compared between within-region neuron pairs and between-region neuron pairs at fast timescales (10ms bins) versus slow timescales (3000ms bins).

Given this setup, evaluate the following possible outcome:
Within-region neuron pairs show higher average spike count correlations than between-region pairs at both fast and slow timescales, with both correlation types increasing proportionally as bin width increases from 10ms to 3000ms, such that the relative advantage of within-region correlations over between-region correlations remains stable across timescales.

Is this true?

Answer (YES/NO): NO